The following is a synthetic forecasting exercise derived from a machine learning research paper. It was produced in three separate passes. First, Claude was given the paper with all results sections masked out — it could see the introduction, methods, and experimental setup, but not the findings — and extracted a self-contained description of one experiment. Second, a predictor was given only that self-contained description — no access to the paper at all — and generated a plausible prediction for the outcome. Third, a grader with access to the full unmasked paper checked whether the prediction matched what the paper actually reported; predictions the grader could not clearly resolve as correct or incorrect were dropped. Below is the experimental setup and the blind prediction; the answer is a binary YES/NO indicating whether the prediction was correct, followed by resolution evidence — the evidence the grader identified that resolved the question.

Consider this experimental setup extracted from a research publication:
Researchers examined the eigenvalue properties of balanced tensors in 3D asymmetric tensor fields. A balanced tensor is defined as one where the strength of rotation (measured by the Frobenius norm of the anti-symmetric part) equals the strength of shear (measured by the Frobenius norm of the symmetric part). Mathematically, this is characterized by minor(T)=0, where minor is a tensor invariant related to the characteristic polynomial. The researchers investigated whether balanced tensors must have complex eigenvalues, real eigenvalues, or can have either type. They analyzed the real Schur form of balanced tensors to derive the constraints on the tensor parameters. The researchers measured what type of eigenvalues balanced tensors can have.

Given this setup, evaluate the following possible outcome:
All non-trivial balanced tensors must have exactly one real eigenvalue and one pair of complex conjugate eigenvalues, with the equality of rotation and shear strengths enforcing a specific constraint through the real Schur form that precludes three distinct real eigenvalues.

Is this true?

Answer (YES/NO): YES